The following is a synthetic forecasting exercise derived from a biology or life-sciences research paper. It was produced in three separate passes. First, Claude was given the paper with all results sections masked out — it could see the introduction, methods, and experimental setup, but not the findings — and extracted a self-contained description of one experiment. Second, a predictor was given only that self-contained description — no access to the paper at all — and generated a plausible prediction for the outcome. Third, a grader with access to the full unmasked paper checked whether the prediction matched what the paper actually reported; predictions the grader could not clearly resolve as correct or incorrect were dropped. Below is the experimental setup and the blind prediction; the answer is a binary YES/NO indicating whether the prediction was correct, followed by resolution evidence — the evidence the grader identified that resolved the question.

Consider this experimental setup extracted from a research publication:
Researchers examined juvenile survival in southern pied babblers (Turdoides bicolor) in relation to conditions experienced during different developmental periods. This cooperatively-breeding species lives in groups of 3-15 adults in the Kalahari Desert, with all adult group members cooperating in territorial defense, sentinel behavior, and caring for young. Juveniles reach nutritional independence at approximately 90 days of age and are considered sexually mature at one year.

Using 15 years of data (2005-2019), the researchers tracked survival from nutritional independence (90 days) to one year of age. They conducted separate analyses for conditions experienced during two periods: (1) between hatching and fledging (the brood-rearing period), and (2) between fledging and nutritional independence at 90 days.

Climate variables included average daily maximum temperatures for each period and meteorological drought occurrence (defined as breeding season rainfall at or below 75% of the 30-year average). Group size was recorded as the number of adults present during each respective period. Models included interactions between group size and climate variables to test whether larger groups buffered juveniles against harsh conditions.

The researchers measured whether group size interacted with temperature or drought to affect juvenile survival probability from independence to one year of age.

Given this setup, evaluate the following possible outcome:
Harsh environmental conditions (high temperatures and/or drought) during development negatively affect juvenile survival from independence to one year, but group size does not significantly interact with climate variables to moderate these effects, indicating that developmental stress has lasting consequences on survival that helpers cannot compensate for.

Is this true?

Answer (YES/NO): YES